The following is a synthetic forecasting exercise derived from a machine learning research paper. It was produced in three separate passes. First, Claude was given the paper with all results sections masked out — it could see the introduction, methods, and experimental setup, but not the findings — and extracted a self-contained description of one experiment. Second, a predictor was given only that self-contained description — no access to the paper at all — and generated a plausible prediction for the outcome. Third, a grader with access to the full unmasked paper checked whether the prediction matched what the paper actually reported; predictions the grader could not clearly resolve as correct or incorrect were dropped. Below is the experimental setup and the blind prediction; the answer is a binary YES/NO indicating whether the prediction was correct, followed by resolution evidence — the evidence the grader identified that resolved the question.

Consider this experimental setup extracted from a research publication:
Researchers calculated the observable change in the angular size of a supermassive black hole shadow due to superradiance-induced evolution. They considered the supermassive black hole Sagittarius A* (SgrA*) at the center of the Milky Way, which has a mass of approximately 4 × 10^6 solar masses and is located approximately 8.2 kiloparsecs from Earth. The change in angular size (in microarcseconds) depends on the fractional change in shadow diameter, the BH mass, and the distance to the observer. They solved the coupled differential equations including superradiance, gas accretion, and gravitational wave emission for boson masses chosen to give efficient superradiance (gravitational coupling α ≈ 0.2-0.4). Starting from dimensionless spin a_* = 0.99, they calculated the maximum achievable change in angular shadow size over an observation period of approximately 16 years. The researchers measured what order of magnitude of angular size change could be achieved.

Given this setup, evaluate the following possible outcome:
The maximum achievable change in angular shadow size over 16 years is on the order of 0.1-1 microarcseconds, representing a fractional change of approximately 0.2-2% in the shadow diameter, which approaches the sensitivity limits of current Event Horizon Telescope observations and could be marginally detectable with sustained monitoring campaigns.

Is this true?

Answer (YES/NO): NO